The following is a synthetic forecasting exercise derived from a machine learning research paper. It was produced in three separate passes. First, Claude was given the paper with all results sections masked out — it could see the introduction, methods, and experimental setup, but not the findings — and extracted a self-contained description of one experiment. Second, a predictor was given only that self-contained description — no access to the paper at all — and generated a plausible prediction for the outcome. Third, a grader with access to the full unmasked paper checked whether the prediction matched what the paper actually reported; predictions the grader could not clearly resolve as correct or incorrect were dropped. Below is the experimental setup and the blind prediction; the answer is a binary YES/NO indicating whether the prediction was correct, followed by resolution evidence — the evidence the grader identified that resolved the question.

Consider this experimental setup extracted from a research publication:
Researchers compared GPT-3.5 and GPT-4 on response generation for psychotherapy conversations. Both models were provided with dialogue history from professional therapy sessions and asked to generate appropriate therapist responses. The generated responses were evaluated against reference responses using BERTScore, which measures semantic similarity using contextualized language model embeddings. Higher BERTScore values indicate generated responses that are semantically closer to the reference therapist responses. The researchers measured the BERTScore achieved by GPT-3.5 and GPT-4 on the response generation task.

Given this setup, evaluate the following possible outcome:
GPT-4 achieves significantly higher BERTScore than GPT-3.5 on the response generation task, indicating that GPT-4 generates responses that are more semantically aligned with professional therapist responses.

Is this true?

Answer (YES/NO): NO